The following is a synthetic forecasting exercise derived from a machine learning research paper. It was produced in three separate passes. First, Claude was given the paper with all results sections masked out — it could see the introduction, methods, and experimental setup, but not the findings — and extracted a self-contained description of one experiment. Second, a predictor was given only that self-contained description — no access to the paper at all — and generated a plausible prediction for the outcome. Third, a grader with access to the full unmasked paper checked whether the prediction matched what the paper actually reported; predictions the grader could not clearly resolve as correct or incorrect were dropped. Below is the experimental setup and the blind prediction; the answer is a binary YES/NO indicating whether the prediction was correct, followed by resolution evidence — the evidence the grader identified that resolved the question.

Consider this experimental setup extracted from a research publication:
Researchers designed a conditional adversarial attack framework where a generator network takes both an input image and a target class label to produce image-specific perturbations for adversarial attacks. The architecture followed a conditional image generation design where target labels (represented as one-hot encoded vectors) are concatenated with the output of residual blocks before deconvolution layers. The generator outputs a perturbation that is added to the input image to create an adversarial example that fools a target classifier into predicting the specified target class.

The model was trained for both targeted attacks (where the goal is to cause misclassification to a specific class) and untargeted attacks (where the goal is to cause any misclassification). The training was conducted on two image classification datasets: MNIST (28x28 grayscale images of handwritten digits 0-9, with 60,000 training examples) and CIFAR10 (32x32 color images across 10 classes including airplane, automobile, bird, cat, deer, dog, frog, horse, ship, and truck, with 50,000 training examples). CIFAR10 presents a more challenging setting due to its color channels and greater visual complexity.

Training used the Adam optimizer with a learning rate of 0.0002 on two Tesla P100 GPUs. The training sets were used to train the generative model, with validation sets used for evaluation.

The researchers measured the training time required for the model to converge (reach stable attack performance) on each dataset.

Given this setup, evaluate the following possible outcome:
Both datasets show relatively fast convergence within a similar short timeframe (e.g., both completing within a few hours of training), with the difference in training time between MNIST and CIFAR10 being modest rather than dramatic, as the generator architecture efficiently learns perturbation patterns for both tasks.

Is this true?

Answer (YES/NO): YES